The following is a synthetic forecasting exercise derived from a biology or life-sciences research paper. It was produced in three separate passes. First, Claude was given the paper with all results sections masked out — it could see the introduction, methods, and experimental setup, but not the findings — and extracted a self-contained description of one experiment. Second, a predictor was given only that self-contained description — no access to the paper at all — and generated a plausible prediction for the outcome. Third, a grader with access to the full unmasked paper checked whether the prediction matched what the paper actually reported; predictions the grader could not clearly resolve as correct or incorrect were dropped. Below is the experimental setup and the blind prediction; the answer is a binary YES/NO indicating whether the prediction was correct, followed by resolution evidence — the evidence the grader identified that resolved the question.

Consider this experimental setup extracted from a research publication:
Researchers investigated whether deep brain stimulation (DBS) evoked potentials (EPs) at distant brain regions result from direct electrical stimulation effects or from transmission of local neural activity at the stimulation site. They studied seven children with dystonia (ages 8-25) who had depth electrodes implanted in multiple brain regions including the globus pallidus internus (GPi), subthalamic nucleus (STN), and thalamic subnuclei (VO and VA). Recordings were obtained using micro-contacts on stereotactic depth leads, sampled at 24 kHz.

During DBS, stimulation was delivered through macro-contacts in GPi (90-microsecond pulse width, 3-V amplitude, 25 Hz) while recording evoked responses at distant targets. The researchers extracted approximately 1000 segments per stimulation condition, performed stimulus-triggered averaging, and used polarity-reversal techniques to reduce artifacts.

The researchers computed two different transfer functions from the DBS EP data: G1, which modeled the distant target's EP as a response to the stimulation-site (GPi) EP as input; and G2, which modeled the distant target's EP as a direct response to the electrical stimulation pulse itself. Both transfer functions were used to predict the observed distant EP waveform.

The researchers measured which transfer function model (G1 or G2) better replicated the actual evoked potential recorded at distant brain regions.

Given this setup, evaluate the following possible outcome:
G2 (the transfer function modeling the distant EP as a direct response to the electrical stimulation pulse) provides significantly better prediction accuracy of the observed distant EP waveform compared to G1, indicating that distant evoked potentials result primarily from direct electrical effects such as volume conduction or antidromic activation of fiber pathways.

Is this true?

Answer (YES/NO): YES